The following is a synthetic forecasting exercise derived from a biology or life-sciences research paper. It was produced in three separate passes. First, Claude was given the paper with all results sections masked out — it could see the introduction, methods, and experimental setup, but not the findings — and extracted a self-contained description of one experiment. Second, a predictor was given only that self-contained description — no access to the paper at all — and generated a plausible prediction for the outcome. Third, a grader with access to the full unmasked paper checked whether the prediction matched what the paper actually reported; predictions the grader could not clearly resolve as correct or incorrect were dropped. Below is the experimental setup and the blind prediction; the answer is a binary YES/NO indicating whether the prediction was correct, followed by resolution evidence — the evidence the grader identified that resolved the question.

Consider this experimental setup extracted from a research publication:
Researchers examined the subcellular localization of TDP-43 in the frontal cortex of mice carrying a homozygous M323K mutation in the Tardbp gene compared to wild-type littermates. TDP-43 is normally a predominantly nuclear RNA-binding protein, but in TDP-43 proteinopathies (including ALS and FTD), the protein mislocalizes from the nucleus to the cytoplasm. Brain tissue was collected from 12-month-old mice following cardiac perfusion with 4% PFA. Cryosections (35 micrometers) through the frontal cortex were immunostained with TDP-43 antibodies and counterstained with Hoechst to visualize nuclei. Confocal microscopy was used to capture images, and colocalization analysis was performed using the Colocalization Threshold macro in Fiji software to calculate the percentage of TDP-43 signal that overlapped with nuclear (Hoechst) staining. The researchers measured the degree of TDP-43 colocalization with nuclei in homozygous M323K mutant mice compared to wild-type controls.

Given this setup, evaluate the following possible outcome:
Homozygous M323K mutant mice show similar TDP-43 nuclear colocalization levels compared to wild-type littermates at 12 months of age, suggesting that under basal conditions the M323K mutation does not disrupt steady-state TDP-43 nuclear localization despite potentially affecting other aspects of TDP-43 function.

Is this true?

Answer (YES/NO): NO